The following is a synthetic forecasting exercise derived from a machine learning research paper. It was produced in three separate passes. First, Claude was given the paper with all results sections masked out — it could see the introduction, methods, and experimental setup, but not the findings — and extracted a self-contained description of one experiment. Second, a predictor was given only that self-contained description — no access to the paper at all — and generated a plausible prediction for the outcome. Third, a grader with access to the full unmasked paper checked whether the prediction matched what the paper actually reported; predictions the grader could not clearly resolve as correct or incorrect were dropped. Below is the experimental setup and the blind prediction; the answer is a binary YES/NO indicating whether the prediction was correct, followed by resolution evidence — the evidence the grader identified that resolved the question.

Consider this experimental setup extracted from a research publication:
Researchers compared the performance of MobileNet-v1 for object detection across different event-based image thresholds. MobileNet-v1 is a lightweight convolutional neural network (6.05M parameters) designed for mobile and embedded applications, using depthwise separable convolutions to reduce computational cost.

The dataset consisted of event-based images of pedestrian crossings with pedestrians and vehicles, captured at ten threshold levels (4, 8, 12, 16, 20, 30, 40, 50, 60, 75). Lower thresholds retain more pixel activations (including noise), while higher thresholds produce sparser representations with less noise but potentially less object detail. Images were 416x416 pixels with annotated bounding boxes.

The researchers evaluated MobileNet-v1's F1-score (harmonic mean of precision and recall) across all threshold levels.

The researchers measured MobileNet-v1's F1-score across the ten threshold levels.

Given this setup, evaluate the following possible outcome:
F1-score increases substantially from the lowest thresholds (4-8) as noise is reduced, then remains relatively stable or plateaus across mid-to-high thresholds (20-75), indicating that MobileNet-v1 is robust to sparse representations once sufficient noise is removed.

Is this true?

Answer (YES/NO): NO